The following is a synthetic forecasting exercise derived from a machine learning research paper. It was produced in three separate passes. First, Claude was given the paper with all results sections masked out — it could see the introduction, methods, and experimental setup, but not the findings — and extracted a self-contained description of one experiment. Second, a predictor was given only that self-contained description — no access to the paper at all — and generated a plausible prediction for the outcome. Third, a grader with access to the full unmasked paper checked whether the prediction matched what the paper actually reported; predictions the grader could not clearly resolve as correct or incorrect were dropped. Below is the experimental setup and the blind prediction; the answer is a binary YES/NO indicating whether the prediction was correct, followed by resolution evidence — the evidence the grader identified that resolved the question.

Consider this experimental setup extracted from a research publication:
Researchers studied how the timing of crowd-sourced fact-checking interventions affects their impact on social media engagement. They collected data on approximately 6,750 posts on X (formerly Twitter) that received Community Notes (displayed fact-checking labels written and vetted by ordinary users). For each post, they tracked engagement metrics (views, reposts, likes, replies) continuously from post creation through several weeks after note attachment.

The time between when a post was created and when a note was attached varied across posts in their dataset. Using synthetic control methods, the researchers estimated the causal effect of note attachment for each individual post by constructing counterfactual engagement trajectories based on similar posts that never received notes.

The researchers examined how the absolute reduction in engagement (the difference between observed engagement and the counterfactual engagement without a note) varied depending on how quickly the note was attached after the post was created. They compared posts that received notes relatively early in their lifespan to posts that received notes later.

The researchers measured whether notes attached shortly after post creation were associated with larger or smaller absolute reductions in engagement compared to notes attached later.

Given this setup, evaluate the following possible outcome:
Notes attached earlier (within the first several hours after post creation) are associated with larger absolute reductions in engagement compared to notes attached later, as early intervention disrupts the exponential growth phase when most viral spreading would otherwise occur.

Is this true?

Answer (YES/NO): YES